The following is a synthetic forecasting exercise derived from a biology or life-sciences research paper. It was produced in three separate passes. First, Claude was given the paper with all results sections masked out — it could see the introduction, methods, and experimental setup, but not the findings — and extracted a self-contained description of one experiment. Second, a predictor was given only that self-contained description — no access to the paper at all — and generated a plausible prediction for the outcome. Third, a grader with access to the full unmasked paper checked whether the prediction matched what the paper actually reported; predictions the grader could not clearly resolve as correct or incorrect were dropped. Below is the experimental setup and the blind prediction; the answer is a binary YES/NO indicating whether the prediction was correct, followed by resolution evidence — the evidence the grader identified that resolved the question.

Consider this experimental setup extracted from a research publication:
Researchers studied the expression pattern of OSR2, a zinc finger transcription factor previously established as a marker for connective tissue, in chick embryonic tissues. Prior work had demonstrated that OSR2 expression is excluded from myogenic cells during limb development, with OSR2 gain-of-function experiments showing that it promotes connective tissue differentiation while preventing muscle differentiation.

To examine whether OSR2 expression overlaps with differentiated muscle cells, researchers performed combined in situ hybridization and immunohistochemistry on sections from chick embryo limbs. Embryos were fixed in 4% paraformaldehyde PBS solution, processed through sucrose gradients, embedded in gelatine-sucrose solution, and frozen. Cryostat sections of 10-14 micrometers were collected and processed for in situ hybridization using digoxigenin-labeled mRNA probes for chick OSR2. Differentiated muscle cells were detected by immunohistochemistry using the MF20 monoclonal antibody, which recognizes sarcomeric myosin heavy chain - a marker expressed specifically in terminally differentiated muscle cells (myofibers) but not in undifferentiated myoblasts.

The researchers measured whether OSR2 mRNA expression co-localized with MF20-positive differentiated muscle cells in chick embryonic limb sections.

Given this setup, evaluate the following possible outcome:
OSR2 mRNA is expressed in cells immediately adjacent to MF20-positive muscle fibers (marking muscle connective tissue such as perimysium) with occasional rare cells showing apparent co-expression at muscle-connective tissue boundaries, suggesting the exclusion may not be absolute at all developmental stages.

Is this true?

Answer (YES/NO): NO